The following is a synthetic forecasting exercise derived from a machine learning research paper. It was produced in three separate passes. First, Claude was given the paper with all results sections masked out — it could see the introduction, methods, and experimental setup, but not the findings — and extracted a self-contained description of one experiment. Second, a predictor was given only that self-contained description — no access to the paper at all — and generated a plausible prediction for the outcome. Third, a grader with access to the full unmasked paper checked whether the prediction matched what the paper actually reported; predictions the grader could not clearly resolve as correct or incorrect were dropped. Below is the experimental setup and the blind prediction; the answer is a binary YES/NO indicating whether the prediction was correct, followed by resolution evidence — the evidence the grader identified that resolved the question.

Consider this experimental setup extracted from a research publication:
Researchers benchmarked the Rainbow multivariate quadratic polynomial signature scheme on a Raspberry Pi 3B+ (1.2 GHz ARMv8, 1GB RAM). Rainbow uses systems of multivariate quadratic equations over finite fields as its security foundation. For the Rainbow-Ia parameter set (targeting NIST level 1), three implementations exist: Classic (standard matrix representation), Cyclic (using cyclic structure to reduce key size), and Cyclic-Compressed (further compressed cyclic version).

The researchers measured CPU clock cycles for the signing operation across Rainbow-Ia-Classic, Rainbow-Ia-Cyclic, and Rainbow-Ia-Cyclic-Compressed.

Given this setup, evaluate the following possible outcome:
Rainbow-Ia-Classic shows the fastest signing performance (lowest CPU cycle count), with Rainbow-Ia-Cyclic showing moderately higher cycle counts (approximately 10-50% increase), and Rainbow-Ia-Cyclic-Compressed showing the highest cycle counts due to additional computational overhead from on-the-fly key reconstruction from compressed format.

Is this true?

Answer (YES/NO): NO